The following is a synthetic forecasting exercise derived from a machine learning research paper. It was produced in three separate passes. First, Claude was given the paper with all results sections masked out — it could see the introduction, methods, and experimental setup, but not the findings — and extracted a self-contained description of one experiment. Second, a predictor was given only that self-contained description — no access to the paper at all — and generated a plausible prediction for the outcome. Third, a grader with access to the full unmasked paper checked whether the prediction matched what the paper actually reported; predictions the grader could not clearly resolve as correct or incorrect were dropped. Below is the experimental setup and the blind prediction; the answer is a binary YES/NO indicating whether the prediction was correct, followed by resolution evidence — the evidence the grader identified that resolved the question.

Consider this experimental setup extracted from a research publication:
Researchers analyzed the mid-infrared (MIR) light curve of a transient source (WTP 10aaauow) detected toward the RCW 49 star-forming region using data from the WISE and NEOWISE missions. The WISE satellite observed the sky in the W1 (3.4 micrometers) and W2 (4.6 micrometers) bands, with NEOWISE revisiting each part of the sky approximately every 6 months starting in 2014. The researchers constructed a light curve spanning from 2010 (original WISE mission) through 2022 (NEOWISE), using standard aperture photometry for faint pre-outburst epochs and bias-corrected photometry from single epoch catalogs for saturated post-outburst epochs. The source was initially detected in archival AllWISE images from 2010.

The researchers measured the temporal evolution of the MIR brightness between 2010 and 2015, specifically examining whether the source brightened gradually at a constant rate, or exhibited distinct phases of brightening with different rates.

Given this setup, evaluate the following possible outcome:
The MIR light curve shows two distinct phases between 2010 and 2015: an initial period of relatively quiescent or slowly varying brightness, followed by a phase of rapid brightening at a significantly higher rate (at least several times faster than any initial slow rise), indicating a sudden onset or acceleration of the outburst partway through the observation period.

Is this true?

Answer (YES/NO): YES